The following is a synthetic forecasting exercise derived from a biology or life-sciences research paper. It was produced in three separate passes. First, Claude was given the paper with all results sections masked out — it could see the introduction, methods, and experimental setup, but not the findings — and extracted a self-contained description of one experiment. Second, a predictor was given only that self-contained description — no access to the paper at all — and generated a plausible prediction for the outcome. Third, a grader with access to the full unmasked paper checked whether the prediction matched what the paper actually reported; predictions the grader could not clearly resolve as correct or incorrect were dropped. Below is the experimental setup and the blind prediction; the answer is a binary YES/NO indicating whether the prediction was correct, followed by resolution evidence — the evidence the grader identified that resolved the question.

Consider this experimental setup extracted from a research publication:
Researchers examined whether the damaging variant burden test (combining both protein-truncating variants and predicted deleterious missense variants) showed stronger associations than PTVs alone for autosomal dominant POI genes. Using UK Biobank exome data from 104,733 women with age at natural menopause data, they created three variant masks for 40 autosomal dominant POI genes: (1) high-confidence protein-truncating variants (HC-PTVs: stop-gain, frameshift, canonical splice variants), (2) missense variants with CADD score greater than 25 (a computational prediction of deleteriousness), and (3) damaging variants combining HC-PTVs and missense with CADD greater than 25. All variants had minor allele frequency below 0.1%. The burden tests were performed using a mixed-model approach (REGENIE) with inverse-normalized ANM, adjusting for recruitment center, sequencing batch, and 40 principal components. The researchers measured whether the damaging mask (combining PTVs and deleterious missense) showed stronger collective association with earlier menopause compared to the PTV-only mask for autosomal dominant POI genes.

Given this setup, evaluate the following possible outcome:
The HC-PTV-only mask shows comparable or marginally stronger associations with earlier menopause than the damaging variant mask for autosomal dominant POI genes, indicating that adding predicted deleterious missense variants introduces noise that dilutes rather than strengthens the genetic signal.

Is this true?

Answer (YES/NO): NO